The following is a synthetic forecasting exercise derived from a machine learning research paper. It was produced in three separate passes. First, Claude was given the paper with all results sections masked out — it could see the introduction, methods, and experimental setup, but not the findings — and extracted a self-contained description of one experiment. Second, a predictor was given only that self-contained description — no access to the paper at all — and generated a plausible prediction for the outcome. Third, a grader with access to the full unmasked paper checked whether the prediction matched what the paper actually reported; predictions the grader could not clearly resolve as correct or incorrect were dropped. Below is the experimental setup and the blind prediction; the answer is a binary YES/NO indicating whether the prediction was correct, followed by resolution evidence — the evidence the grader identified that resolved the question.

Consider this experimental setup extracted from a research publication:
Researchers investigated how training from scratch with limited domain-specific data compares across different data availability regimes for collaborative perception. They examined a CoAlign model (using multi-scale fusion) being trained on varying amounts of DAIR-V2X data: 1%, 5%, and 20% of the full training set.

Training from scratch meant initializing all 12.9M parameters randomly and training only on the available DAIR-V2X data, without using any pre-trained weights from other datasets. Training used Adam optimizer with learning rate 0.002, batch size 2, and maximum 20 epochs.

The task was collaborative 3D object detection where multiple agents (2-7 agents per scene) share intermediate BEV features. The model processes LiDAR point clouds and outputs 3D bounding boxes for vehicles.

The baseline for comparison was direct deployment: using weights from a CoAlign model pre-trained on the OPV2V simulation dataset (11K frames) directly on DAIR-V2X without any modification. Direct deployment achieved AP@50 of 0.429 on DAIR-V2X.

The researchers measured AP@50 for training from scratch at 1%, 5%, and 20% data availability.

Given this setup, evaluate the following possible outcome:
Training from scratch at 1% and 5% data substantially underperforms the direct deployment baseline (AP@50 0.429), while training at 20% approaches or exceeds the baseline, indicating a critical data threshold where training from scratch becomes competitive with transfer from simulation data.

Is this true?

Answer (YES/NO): YES